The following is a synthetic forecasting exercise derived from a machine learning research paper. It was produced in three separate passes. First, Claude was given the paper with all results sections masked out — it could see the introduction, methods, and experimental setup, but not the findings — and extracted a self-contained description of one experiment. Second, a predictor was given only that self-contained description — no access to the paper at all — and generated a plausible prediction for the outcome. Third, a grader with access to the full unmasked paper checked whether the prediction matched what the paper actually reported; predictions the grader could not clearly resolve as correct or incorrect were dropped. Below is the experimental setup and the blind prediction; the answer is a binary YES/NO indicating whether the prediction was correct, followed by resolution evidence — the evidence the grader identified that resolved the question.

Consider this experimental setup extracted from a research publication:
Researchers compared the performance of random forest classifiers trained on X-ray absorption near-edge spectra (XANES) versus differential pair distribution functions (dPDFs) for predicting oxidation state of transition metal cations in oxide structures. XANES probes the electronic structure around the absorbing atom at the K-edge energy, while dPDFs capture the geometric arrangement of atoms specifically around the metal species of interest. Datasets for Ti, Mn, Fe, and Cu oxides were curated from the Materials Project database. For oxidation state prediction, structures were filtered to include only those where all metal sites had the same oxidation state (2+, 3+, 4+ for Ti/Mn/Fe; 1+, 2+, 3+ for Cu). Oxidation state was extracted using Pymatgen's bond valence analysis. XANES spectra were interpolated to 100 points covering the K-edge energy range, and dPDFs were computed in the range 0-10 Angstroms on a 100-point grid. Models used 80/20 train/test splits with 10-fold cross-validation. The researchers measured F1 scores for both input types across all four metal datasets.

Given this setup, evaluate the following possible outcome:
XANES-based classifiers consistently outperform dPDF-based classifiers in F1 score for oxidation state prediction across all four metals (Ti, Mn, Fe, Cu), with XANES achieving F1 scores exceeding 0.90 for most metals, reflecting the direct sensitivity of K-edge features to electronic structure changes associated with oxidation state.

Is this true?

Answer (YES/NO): NO